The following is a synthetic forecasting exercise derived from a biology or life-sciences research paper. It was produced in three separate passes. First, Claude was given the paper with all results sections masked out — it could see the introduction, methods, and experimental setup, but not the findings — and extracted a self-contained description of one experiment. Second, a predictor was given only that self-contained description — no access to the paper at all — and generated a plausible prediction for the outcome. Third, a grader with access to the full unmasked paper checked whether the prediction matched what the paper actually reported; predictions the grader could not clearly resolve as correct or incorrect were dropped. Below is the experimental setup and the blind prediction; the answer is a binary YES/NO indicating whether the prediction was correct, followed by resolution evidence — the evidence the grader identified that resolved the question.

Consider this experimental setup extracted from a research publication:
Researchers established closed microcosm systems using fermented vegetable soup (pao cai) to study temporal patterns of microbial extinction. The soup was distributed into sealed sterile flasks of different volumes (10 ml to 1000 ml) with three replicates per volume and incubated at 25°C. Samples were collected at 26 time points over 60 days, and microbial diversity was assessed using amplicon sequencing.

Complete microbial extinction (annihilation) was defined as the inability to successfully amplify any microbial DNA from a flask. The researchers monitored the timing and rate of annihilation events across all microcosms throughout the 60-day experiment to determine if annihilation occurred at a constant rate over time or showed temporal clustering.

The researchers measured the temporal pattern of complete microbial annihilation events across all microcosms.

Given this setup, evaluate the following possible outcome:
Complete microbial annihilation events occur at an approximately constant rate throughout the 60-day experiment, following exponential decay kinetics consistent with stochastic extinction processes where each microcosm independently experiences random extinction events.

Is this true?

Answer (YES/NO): NO